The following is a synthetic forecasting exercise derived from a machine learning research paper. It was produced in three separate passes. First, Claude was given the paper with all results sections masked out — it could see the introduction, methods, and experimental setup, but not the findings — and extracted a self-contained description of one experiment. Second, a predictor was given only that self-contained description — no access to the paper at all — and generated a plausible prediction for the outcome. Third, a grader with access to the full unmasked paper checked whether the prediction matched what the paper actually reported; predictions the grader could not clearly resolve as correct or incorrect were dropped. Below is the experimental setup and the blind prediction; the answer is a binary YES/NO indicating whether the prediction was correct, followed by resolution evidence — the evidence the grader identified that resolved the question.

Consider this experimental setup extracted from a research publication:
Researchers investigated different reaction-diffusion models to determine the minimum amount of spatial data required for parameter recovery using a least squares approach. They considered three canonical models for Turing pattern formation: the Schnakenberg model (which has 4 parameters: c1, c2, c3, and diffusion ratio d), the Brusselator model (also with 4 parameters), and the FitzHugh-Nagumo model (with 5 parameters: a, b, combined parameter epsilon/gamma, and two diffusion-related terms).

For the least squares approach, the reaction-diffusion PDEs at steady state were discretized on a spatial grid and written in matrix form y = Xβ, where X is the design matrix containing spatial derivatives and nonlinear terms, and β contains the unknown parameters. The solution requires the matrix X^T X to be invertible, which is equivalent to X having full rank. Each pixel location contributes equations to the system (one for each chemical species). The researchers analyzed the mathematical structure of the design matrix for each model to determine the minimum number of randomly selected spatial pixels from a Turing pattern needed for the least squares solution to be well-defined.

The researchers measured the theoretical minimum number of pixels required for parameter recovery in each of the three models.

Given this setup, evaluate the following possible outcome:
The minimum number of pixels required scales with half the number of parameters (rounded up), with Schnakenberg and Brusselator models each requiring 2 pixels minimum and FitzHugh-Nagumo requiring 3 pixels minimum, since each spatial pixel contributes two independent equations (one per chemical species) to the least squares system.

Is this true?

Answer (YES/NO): YES